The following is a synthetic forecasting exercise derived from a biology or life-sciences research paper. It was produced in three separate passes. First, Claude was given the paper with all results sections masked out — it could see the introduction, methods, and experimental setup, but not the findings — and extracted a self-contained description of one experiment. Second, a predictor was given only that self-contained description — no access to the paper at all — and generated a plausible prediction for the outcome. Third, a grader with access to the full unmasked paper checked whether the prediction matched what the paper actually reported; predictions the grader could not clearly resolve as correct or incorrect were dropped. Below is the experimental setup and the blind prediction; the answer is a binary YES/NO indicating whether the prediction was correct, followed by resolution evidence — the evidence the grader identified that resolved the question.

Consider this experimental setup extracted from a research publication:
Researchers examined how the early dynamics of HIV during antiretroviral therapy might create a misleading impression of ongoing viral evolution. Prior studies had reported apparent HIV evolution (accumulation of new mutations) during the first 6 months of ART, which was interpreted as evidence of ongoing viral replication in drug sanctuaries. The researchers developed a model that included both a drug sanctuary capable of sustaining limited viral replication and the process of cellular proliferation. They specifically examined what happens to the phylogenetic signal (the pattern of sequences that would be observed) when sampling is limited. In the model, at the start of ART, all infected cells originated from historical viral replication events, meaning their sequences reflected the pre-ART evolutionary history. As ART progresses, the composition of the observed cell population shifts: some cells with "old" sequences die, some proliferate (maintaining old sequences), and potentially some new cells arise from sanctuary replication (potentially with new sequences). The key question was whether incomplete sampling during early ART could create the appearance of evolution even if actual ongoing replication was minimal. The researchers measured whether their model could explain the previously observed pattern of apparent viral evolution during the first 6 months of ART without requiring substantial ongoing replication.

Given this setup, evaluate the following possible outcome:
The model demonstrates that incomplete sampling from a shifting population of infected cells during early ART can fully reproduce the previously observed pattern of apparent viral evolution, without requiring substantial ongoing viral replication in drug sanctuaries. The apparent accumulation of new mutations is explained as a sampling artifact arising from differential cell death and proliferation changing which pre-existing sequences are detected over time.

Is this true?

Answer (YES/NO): YES